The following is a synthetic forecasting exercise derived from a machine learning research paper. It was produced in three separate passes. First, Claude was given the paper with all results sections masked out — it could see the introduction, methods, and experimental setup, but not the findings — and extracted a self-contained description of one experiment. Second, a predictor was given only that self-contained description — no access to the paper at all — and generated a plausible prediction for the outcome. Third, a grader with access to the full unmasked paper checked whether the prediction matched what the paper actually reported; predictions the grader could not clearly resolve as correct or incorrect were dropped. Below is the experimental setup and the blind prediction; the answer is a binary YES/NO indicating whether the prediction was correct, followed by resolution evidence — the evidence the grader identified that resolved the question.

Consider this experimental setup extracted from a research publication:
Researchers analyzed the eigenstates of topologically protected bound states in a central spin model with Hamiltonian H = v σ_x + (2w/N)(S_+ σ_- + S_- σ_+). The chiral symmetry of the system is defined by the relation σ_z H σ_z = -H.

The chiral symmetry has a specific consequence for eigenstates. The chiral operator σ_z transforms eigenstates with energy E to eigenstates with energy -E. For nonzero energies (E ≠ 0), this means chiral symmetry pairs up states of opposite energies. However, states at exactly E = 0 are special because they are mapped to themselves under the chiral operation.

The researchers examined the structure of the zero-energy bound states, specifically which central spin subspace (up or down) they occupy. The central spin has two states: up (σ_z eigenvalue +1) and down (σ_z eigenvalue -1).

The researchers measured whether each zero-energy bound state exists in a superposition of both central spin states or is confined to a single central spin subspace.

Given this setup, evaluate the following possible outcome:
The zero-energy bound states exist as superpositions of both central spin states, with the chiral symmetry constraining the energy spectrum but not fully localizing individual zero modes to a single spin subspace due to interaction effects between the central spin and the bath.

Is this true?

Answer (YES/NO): NO